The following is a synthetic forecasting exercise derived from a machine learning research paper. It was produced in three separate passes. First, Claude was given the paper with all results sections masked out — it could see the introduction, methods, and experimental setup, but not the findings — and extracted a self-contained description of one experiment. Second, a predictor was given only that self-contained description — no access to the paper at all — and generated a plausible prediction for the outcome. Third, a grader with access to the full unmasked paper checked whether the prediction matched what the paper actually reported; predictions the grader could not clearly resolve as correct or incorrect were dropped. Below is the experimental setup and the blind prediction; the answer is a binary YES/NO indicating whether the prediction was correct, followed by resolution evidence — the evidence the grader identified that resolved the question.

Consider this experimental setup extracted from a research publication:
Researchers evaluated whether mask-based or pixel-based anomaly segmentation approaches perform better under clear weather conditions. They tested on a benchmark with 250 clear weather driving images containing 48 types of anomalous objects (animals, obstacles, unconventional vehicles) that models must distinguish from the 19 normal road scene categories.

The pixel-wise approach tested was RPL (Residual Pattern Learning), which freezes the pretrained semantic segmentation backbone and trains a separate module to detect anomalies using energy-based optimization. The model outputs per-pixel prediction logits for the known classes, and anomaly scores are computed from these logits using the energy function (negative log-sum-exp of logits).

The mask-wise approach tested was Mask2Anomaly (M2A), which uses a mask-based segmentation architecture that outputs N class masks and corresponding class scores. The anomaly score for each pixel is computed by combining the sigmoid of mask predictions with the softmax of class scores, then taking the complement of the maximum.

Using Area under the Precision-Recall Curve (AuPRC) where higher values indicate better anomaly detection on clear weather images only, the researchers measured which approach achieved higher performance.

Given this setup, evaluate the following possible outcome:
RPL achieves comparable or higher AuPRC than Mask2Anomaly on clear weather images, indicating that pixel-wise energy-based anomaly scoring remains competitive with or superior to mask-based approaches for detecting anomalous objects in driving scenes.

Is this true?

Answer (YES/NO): NO